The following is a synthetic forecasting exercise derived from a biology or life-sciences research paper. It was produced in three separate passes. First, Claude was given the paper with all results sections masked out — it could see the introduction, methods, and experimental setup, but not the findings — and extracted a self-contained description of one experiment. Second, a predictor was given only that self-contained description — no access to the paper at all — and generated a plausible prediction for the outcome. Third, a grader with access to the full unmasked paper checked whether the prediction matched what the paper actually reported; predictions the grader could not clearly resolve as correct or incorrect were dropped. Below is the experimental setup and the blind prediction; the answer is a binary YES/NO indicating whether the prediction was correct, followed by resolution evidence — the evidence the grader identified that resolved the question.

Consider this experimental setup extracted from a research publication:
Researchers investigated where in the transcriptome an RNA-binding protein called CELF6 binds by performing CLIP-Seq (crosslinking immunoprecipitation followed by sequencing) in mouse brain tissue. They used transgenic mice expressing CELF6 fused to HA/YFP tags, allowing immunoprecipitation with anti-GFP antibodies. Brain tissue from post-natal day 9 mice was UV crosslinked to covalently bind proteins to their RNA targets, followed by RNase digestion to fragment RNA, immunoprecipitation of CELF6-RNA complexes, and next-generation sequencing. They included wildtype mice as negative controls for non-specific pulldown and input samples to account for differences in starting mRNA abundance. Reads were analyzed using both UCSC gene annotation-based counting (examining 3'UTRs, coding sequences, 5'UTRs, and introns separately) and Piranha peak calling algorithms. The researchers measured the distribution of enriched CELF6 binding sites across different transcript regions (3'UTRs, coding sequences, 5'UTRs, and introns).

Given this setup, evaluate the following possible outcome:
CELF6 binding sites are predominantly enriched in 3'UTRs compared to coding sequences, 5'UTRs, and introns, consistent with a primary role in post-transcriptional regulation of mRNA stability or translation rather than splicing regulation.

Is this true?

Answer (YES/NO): YES